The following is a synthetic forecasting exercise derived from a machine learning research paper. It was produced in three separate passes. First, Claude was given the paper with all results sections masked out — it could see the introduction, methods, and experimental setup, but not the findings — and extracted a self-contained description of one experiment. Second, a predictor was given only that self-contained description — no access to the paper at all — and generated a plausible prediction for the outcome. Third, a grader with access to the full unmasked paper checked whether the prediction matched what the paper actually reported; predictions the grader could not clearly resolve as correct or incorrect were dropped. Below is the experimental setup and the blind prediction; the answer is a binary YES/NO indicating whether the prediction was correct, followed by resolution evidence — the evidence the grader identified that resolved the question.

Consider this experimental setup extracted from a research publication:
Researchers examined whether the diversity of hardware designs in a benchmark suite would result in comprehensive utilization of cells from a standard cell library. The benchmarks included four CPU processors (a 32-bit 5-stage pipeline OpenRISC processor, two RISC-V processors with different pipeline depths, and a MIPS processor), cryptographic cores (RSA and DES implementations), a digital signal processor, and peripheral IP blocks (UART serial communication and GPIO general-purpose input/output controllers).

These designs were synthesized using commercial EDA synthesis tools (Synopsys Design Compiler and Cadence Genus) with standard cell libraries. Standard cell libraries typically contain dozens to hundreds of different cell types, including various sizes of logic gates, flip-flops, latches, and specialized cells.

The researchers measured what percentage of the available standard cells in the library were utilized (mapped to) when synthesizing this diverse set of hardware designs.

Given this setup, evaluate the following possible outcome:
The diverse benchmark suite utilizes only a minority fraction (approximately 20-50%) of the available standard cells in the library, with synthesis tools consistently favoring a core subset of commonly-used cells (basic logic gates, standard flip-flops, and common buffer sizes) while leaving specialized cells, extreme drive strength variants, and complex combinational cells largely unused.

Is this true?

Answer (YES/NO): NO